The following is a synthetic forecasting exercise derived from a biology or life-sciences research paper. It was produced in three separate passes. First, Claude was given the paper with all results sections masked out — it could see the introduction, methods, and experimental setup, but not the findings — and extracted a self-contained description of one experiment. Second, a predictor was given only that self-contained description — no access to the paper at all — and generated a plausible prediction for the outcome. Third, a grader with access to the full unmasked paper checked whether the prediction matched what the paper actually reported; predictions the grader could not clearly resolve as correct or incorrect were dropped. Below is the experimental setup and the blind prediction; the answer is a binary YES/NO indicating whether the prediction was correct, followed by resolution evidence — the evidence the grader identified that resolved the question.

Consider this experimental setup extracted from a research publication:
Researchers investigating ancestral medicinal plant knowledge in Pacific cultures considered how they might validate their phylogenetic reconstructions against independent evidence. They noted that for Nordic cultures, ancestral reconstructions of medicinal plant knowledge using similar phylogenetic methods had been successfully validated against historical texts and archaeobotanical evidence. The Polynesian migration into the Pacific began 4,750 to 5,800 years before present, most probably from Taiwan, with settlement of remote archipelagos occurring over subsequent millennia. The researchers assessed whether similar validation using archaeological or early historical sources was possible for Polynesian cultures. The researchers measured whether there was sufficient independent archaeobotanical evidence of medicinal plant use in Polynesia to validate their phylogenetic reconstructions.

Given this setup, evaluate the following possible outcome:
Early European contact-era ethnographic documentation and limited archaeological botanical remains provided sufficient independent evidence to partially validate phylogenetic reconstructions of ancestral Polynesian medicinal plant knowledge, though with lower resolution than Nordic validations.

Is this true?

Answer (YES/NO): NO